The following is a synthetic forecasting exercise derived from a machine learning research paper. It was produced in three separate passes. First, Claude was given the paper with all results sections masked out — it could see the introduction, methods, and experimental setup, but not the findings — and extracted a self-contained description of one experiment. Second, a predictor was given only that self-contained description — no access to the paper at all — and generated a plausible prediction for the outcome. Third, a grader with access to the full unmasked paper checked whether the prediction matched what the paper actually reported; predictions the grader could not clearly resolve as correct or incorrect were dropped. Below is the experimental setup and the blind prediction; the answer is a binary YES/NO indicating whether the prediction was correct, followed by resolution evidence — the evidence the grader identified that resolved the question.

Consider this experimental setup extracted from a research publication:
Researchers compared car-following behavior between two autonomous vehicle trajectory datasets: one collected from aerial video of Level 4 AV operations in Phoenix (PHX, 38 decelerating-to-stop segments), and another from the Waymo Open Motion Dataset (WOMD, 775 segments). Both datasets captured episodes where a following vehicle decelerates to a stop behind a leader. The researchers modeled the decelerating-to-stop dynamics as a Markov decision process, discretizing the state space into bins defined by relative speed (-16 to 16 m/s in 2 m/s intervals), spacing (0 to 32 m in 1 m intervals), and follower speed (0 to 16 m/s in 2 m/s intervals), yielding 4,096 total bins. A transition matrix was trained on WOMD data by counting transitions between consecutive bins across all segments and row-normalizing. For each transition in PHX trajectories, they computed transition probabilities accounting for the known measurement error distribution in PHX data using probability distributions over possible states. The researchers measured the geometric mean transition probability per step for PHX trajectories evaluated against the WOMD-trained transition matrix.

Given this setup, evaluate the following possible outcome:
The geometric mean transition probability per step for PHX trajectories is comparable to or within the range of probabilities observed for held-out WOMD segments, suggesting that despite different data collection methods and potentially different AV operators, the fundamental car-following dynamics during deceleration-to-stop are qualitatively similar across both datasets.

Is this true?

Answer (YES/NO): NO